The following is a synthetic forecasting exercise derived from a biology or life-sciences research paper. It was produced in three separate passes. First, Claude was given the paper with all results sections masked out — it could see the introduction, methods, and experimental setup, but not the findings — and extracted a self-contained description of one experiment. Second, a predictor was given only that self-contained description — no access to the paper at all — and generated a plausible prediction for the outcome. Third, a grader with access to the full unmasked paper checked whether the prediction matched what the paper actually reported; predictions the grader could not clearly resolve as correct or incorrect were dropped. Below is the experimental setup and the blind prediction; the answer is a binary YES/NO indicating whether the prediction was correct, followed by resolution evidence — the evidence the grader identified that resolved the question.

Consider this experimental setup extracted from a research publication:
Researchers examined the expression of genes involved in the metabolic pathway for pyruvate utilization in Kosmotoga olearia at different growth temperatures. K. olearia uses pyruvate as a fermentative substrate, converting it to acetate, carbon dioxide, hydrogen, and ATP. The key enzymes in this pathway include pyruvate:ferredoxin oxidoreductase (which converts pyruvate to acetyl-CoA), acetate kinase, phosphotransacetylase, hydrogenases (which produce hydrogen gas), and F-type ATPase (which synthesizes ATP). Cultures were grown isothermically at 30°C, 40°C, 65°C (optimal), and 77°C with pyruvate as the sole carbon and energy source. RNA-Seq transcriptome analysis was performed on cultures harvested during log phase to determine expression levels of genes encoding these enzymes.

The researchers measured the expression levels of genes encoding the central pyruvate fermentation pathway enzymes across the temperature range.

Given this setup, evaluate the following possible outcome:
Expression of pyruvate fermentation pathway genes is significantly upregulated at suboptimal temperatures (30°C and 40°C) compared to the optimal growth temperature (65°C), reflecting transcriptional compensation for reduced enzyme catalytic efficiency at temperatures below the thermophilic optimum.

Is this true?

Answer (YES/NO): NO